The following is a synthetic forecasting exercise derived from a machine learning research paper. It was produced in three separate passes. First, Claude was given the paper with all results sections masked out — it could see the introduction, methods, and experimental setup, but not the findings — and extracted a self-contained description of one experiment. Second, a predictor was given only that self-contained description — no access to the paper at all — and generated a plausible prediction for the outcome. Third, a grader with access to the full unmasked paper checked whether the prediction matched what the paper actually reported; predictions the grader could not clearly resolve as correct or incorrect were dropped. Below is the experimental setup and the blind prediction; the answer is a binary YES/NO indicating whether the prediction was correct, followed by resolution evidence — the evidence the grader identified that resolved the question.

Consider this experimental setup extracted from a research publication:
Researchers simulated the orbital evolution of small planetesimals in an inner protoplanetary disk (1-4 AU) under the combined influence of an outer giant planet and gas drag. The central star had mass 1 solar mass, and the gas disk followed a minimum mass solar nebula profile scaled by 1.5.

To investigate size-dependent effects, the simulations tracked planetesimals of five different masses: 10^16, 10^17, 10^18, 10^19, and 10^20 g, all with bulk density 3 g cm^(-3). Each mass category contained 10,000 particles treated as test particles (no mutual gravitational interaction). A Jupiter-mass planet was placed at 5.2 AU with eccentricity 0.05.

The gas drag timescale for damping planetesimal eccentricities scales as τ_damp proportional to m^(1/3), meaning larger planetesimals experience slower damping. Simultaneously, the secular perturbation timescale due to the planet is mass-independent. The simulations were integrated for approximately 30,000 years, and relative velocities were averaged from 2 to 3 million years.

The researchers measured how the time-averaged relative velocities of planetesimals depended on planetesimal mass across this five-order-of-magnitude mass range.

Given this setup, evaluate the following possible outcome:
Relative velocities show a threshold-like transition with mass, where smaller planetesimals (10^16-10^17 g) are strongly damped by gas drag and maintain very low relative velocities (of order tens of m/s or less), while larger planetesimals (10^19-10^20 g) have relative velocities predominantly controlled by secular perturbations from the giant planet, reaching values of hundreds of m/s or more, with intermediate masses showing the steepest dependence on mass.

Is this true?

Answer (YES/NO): NO